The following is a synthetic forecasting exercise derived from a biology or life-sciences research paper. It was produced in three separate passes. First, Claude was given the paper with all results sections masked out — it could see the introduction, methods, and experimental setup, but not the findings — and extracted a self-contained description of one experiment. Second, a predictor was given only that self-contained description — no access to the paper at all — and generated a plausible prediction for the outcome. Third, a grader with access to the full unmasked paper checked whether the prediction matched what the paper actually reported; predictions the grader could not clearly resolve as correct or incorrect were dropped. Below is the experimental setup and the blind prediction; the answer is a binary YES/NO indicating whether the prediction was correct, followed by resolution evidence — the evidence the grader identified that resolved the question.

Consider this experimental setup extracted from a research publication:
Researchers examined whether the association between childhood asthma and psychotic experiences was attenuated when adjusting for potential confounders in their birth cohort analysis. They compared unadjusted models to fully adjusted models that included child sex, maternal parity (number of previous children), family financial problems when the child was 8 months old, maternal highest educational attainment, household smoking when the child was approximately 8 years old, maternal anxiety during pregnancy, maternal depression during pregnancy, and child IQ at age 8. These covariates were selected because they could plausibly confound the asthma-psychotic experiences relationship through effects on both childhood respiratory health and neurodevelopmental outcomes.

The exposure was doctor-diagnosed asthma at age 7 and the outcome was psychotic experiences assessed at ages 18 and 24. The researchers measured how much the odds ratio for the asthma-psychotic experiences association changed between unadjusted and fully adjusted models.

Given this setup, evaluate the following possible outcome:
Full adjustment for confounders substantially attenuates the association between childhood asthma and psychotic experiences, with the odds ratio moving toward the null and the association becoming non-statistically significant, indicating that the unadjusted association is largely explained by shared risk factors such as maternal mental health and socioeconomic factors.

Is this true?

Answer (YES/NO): NO